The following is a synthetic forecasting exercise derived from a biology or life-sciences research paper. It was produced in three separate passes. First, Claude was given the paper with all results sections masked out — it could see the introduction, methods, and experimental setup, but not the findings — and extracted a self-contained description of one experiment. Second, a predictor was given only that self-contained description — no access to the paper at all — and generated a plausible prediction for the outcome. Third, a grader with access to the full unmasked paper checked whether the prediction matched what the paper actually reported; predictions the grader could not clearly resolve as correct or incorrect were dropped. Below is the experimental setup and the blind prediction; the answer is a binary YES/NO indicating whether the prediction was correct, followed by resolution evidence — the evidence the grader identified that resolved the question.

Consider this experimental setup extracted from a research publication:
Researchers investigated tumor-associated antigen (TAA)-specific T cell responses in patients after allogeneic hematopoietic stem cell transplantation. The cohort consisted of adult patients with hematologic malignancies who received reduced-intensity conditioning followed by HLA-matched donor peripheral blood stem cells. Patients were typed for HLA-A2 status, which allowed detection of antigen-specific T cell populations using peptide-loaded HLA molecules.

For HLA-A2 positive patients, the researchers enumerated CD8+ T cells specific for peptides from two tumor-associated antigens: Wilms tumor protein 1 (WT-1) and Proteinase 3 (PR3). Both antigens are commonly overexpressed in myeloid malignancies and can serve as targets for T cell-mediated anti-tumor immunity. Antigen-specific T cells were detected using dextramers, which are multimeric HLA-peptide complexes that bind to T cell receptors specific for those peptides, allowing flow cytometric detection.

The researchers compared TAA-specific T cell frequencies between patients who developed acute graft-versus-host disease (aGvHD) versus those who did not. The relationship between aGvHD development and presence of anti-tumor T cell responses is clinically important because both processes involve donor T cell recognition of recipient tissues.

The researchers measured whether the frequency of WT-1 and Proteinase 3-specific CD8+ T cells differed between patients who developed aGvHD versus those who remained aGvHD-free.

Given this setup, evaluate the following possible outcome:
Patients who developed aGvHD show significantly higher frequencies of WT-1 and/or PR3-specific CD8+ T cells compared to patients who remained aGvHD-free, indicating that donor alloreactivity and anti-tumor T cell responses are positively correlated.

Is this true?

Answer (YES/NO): NO